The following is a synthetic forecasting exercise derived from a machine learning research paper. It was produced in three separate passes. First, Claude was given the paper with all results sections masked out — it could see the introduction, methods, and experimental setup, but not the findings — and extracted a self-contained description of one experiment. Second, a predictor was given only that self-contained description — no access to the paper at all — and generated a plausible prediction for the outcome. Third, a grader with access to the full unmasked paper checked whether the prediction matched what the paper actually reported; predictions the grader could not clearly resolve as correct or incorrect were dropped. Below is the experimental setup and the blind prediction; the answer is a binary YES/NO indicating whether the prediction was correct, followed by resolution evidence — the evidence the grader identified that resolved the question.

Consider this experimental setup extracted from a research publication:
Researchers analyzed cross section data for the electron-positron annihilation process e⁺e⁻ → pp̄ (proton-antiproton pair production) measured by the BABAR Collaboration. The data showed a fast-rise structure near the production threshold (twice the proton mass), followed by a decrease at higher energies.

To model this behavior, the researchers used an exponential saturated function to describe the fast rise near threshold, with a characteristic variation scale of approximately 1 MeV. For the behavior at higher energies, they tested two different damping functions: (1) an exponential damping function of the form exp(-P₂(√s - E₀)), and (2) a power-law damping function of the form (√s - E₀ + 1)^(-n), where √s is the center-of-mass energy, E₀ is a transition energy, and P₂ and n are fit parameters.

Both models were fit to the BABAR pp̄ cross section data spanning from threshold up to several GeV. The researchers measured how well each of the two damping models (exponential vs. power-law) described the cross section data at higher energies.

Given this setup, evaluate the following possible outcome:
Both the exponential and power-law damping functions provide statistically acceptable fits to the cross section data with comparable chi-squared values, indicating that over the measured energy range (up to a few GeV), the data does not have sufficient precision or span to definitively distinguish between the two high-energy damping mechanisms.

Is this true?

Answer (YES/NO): YES